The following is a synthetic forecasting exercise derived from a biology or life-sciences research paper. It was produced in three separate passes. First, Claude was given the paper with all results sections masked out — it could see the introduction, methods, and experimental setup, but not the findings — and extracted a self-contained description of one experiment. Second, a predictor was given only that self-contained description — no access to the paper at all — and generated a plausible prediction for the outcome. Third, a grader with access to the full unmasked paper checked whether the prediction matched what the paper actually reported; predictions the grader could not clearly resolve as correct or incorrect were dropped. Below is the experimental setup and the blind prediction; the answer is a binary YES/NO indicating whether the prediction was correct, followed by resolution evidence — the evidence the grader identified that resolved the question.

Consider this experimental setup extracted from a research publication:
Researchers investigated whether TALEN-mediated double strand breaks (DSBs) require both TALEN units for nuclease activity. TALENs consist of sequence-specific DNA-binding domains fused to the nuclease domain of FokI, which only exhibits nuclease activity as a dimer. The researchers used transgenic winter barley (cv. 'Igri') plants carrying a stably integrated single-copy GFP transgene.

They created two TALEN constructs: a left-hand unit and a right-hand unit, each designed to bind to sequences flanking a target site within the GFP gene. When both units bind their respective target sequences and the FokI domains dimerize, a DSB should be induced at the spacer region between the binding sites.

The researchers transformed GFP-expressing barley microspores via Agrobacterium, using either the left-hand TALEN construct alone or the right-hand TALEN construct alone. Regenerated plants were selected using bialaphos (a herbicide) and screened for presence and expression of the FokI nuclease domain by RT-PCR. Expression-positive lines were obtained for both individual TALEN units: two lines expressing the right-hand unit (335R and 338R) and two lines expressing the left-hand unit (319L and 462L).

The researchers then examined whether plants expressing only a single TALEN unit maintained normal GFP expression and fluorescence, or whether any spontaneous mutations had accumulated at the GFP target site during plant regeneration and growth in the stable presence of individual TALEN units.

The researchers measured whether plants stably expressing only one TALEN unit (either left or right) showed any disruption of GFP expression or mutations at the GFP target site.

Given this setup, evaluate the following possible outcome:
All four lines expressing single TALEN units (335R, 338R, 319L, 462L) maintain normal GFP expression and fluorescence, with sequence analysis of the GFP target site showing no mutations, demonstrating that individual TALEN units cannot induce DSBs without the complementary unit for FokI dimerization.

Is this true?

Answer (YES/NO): YES